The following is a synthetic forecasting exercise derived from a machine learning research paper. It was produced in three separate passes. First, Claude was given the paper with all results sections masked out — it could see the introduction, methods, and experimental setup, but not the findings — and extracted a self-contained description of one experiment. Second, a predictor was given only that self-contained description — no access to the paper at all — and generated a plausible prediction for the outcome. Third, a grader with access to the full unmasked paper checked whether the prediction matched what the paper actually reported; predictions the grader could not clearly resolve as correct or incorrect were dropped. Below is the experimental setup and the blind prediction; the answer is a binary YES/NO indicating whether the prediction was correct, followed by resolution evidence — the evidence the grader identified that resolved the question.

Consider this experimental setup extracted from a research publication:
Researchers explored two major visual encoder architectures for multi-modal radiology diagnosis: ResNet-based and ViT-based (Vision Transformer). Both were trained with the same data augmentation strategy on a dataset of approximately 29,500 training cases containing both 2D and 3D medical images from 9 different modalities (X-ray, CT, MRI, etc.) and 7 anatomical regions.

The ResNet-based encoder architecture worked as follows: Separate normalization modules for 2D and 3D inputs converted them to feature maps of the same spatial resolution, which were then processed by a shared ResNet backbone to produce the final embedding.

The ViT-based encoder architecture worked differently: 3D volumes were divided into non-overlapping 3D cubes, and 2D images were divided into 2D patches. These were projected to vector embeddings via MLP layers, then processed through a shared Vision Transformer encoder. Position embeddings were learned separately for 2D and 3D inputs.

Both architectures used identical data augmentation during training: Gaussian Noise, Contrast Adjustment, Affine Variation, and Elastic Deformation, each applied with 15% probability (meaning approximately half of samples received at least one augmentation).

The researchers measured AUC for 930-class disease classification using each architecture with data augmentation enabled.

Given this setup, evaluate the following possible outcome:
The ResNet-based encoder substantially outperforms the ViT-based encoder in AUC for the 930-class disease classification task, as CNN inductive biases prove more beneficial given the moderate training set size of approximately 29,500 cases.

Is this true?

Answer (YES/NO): YES